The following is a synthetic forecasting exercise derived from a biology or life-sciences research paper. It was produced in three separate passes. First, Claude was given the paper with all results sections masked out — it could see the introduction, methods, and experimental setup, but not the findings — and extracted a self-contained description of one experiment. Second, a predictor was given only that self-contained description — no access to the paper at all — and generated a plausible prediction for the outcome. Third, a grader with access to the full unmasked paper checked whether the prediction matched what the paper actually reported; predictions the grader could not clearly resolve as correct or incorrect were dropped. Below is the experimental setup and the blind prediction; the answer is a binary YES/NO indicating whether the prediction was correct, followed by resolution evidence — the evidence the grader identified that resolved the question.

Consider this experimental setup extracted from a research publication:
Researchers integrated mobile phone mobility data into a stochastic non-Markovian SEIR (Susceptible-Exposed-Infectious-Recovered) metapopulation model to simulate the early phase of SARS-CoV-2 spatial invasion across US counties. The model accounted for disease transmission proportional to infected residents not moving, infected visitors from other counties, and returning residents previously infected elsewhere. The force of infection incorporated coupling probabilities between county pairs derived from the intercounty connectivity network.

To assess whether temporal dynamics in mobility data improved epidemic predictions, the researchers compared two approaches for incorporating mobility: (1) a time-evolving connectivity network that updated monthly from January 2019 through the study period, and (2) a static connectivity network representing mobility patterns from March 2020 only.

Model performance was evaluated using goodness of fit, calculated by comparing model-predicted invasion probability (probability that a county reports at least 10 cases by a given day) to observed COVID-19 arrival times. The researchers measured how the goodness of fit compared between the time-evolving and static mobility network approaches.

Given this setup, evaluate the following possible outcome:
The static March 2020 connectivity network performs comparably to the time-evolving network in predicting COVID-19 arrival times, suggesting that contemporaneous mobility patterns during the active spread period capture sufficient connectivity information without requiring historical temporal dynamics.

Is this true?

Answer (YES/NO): YES